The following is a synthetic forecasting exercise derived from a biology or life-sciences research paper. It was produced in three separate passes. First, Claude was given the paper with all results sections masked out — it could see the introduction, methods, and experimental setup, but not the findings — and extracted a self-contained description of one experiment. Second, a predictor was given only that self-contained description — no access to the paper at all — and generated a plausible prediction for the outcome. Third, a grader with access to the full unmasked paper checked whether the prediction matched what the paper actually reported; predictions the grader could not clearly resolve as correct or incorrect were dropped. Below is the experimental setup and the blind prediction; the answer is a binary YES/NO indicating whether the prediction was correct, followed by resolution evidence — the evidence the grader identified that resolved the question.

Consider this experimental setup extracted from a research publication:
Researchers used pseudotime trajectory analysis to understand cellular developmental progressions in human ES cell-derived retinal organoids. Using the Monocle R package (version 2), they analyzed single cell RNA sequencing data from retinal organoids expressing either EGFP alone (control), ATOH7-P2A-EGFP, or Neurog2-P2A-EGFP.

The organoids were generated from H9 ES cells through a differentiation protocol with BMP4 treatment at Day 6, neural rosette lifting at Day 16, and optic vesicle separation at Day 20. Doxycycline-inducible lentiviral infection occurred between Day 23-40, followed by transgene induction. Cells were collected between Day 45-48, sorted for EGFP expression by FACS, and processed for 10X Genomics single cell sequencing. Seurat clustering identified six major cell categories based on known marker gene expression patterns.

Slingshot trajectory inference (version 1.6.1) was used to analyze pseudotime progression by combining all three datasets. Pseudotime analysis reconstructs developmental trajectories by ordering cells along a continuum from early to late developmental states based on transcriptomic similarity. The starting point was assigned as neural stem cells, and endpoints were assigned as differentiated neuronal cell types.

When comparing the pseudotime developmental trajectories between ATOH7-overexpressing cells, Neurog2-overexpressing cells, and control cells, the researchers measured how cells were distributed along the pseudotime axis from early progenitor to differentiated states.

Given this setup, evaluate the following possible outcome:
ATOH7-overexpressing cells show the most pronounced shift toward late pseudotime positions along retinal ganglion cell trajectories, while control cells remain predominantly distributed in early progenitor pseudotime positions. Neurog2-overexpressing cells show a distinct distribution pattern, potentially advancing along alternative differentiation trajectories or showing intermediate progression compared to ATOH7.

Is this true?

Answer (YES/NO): NO